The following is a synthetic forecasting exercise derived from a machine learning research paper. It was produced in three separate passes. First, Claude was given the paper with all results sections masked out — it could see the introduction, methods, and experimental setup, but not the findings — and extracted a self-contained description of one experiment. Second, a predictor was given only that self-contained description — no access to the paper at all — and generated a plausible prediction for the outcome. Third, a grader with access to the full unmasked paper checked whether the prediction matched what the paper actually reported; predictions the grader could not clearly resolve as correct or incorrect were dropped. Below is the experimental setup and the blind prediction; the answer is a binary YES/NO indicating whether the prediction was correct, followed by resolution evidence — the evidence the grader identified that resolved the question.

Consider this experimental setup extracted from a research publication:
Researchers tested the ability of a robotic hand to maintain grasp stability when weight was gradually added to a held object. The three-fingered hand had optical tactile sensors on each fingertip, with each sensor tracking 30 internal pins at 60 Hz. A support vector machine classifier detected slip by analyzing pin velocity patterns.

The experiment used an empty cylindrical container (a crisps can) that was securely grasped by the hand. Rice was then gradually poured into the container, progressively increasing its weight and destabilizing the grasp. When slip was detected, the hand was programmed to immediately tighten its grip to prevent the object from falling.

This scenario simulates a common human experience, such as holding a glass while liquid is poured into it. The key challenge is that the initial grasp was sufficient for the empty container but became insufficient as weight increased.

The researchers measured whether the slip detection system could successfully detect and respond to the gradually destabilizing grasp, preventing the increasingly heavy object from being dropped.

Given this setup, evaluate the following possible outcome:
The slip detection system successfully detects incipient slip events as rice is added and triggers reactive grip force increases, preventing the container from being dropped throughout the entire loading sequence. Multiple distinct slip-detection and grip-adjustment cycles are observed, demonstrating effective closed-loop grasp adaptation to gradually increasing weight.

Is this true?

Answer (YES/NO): NO